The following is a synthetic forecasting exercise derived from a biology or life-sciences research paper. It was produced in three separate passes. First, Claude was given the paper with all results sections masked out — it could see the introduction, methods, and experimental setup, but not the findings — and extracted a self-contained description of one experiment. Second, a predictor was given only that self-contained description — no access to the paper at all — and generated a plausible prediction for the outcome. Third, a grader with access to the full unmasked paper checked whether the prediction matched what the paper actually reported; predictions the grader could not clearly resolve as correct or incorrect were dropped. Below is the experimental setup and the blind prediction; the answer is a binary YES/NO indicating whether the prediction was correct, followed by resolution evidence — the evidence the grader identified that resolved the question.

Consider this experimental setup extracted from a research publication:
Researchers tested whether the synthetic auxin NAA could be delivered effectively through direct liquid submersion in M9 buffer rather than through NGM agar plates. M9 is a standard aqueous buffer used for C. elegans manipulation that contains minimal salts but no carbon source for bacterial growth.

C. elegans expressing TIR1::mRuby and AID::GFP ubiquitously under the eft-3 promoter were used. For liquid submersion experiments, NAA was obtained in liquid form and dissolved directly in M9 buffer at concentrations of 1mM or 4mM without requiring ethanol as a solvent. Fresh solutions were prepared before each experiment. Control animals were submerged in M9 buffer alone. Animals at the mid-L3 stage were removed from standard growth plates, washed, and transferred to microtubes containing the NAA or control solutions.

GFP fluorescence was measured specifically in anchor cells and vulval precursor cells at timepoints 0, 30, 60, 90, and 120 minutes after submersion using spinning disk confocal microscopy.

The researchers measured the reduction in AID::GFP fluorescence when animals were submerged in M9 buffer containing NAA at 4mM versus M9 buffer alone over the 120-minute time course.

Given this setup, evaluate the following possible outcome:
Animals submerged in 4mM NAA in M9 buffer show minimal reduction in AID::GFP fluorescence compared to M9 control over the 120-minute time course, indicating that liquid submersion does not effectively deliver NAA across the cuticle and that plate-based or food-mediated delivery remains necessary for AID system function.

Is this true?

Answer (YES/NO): NO